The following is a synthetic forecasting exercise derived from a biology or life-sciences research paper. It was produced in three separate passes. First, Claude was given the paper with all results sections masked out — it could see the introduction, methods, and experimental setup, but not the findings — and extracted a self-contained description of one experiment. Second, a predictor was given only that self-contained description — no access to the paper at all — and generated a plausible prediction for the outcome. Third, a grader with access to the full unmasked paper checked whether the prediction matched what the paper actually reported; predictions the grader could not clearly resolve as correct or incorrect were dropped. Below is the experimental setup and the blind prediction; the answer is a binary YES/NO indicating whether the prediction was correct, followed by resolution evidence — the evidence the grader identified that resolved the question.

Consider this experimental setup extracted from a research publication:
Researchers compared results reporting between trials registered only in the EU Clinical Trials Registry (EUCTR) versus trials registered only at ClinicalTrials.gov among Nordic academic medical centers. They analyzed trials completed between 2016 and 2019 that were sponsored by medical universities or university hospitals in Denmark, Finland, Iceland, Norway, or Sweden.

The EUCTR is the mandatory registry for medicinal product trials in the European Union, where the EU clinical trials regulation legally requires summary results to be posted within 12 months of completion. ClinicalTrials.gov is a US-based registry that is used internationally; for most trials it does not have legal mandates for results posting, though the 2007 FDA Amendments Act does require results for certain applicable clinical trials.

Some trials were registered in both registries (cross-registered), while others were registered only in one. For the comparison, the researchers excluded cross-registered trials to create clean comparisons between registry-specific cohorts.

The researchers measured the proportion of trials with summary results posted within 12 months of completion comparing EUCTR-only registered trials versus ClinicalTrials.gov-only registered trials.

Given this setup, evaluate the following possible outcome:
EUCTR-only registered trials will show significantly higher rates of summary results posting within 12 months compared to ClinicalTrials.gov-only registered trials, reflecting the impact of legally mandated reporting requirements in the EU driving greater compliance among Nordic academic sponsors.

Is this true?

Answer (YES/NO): YES